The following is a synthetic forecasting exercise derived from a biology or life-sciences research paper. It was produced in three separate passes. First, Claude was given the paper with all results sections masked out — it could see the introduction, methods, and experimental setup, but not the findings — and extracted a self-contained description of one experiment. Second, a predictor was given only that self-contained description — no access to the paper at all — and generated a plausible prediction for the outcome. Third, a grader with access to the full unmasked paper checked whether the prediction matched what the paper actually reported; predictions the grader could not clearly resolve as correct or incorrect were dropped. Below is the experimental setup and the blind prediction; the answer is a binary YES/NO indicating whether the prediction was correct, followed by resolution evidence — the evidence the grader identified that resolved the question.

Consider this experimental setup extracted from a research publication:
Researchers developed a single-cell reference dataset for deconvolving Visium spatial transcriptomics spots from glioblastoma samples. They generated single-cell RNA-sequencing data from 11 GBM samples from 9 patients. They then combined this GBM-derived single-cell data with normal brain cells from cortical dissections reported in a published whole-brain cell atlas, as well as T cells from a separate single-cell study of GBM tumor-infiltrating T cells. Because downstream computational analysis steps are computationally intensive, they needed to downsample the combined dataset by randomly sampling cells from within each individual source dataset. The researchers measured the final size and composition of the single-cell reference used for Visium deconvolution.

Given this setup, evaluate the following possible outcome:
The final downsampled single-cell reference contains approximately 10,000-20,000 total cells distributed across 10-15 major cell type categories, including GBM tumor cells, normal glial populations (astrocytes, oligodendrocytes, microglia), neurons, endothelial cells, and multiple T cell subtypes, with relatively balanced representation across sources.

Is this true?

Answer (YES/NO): NO